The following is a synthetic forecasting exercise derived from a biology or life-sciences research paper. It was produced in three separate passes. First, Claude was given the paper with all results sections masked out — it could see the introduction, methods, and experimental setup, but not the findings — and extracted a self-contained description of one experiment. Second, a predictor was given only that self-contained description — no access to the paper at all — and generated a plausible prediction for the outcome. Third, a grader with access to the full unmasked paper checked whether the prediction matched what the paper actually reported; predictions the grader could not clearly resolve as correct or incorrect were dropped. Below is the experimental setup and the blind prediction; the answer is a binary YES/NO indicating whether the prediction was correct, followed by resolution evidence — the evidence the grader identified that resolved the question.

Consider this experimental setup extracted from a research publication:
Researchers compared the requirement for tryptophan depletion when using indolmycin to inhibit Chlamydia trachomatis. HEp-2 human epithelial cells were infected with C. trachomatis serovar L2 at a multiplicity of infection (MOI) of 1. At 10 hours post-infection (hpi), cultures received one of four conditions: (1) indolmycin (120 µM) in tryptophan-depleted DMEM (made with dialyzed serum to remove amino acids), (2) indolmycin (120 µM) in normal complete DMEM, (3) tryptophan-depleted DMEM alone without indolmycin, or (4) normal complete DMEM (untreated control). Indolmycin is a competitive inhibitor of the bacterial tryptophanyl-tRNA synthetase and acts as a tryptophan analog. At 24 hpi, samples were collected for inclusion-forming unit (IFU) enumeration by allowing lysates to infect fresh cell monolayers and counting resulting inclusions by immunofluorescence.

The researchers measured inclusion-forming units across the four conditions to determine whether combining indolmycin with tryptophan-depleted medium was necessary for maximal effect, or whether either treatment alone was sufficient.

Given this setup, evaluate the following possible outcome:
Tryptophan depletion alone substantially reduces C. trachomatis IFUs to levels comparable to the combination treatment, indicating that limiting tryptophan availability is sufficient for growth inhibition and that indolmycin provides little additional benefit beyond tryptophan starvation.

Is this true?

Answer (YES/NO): NO